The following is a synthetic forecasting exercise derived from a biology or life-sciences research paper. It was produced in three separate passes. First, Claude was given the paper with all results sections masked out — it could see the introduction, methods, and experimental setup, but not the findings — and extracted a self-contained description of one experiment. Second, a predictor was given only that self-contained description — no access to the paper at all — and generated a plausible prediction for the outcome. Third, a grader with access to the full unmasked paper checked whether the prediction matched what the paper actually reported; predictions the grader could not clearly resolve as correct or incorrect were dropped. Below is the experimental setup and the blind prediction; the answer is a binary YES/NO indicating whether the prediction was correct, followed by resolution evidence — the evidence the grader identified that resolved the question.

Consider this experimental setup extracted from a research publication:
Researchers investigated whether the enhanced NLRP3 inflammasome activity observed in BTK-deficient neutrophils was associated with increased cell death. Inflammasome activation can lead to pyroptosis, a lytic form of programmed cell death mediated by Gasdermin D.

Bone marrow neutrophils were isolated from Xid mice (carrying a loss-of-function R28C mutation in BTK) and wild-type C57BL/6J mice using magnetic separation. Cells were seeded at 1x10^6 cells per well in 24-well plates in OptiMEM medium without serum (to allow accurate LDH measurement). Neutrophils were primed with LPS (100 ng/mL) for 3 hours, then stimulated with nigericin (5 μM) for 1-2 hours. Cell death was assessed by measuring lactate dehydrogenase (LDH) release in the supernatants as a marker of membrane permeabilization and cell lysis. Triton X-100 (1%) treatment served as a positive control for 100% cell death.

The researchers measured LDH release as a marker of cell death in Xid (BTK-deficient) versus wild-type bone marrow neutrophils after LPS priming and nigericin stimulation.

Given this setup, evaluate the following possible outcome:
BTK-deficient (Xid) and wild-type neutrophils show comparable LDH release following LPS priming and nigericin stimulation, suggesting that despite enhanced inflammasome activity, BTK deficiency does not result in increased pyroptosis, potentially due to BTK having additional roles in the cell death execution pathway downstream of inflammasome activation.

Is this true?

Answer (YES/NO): YES